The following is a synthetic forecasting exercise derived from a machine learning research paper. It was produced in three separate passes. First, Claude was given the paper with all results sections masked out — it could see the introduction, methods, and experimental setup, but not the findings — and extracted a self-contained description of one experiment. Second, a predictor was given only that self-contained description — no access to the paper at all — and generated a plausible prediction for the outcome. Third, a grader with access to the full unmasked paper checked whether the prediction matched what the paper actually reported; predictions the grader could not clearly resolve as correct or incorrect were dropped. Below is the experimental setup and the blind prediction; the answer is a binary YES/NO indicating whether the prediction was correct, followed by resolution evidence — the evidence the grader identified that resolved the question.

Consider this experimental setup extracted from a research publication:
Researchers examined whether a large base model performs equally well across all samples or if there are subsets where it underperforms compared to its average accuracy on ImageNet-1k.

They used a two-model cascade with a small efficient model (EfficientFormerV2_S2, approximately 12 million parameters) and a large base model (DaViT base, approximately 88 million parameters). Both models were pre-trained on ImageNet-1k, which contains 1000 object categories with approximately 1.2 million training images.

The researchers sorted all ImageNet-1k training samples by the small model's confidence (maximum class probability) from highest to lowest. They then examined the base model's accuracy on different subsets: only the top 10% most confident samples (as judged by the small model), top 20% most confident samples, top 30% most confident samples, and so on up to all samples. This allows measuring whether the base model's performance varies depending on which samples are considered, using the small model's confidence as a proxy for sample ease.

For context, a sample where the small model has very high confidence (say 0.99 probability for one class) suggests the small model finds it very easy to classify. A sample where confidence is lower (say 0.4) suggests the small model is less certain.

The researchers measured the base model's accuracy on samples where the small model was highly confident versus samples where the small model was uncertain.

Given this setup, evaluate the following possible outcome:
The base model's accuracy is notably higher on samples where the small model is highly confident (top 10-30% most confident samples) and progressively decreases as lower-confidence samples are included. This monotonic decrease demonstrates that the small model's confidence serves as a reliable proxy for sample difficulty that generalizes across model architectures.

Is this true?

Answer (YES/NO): NO